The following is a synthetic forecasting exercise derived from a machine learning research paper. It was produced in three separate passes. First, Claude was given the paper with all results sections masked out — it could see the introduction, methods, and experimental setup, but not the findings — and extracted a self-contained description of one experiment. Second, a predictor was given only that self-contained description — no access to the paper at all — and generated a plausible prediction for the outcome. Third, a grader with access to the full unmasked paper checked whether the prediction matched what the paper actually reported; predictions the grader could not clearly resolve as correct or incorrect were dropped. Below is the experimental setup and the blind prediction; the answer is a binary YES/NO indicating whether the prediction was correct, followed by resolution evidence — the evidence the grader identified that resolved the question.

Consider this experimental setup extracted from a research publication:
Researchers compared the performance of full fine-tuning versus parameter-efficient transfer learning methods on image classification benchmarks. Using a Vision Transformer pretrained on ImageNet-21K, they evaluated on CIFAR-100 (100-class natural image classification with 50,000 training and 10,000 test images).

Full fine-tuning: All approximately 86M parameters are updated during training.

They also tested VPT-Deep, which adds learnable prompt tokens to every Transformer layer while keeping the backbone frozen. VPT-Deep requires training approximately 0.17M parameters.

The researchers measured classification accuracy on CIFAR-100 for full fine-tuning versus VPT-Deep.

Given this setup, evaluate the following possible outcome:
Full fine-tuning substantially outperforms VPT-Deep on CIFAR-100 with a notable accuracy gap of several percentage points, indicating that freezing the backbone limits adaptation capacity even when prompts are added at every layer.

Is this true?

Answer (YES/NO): NO